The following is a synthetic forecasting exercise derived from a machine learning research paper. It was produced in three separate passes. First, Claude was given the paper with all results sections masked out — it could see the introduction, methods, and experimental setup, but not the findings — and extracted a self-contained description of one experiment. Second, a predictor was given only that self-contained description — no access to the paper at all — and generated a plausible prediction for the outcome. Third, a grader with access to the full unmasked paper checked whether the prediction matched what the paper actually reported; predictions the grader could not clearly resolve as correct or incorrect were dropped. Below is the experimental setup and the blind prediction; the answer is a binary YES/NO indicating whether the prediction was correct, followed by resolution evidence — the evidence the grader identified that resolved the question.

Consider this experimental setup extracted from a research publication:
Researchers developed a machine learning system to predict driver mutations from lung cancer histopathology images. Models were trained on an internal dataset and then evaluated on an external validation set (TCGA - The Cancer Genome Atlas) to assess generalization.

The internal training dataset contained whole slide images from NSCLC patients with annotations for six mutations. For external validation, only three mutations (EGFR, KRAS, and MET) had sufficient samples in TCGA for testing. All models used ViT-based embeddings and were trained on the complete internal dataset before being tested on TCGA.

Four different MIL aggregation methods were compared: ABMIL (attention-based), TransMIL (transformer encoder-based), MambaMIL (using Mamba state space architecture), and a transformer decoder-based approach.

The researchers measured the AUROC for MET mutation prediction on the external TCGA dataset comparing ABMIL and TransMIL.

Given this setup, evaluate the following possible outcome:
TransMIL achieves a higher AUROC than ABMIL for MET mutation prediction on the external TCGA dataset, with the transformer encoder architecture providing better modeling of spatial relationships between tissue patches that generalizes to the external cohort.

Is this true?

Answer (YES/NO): NO